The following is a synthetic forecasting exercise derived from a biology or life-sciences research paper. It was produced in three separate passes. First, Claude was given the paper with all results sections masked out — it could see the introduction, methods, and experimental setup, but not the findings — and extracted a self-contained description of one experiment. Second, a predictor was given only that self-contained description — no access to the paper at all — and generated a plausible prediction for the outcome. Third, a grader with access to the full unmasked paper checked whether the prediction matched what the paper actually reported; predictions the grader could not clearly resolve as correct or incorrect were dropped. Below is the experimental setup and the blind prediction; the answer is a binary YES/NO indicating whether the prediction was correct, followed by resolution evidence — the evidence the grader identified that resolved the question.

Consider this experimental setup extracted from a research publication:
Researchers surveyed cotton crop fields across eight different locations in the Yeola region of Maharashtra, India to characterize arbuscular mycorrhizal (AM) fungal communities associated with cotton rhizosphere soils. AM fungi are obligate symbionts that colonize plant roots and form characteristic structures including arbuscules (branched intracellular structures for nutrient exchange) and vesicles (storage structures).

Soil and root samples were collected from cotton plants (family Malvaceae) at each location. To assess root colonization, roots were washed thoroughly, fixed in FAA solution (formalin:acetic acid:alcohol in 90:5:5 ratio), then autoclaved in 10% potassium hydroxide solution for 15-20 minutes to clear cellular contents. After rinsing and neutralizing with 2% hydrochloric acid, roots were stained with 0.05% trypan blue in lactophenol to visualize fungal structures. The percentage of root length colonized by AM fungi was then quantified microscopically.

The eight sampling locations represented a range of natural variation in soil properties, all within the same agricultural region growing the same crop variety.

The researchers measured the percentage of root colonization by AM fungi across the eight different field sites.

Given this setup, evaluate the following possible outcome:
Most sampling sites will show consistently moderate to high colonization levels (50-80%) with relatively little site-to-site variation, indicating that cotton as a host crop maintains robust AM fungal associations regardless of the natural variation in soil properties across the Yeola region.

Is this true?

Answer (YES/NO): NO